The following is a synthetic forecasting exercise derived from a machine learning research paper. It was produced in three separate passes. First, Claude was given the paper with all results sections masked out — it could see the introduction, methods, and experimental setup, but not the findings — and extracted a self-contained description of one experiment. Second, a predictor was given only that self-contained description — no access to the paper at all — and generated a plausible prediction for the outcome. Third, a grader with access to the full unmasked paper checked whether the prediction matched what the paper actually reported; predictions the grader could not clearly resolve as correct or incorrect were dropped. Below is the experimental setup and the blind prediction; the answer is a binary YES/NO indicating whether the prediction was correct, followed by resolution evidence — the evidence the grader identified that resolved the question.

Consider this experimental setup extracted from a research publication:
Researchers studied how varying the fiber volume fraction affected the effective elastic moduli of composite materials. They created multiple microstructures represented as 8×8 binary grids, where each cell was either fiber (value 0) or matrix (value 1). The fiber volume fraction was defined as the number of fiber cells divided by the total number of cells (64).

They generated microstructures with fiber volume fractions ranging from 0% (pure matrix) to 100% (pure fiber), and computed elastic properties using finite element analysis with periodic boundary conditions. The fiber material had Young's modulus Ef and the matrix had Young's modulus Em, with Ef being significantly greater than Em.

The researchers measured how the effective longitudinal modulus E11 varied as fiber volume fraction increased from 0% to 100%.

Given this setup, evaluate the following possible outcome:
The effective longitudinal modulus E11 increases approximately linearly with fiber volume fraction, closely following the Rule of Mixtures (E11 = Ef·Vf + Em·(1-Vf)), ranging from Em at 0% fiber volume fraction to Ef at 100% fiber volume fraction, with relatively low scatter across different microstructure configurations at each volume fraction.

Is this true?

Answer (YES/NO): NO